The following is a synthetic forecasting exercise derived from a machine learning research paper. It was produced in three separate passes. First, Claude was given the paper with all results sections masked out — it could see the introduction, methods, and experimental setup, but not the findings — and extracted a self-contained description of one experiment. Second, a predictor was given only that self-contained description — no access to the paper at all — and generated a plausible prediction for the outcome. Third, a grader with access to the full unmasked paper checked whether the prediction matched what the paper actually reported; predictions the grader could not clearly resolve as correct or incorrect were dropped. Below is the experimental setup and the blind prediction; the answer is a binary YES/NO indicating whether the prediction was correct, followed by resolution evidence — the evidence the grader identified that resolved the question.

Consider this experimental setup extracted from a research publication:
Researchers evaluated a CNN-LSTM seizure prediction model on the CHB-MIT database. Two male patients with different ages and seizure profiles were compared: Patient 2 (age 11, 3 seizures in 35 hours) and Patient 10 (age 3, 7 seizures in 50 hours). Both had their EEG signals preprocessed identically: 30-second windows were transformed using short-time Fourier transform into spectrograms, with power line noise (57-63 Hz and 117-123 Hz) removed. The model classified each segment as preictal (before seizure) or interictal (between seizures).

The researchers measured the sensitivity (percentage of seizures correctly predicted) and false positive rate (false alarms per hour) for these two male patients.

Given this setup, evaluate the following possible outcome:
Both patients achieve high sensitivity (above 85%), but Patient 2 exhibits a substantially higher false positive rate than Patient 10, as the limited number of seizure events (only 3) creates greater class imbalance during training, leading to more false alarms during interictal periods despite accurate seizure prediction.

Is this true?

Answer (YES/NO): NO